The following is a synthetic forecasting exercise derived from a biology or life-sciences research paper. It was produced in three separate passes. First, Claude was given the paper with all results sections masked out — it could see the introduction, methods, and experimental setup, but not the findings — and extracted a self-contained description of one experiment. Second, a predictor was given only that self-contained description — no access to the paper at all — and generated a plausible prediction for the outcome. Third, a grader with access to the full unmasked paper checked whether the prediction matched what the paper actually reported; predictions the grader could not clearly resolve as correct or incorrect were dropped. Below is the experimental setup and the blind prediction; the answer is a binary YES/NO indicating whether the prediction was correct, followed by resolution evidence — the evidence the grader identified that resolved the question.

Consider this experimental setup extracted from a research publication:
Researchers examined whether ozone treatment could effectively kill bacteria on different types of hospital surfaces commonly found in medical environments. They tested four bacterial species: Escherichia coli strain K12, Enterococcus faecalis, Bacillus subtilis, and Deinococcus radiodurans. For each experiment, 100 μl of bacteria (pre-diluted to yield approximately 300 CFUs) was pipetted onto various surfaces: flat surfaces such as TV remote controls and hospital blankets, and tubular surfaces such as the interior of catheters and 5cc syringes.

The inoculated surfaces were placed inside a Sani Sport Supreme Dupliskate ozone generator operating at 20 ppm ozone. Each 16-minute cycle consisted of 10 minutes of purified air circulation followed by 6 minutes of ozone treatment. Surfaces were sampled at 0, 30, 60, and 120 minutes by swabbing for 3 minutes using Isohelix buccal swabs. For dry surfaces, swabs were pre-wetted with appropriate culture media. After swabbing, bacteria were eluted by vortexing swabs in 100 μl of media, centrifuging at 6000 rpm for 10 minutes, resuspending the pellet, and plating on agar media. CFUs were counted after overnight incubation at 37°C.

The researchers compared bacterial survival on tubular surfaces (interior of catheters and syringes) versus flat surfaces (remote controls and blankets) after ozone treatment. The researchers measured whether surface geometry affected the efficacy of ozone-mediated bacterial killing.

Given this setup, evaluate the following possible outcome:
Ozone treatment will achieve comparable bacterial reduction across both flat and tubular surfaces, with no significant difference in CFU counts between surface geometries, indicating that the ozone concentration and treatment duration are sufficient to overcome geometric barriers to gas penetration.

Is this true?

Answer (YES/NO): NO